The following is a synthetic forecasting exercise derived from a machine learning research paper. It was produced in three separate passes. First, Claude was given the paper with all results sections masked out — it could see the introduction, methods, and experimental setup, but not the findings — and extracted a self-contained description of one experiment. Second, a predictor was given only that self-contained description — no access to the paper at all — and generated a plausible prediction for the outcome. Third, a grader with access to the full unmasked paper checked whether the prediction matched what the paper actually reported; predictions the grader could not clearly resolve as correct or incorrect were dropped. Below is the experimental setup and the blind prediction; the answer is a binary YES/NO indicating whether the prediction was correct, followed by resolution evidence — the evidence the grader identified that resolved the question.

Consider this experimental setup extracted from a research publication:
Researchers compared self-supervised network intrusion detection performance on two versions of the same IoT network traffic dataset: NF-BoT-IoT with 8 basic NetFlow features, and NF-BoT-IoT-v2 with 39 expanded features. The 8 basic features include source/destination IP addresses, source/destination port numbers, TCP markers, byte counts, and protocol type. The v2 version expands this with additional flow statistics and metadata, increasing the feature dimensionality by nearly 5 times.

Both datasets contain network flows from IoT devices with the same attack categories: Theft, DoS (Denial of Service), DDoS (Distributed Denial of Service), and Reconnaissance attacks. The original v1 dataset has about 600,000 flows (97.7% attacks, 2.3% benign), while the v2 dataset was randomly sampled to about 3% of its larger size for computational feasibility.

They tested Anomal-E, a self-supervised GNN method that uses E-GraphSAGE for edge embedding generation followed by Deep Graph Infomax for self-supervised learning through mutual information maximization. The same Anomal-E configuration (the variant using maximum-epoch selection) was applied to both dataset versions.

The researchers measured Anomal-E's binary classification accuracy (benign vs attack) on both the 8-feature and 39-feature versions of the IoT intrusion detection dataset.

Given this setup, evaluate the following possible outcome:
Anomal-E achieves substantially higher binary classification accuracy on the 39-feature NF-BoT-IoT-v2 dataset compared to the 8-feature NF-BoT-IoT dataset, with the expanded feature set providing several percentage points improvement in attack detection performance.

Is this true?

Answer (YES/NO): NO